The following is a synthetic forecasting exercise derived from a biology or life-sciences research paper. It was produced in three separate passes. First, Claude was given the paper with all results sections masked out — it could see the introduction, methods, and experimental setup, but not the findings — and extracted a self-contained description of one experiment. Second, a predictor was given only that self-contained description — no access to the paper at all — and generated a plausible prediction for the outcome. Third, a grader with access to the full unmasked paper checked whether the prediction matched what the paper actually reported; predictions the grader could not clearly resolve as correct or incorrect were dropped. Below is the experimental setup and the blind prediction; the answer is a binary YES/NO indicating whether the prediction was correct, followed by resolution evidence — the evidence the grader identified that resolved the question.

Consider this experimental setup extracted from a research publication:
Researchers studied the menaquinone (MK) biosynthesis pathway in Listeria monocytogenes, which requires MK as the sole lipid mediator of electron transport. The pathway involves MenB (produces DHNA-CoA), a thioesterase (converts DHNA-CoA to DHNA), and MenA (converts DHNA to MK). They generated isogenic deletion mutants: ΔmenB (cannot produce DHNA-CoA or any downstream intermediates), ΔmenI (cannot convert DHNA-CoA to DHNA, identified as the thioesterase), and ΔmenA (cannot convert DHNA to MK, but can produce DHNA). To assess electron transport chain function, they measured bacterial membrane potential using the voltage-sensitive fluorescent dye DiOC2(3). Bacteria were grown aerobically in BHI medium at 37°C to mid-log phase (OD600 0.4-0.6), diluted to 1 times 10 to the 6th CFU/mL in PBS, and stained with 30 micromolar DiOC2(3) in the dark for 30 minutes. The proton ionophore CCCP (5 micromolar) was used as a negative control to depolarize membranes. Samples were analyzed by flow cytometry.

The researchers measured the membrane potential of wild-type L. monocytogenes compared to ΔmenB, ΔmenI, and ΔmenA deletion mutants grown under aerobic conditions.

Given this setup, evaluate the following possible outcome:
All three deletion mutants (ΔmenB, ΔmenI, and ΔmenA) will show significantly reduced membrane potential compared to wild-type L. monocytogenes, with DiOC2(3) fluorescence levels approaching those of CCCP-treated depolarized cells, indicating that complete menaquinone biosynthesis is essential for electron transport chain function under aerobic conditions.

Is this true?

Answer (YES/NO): YES